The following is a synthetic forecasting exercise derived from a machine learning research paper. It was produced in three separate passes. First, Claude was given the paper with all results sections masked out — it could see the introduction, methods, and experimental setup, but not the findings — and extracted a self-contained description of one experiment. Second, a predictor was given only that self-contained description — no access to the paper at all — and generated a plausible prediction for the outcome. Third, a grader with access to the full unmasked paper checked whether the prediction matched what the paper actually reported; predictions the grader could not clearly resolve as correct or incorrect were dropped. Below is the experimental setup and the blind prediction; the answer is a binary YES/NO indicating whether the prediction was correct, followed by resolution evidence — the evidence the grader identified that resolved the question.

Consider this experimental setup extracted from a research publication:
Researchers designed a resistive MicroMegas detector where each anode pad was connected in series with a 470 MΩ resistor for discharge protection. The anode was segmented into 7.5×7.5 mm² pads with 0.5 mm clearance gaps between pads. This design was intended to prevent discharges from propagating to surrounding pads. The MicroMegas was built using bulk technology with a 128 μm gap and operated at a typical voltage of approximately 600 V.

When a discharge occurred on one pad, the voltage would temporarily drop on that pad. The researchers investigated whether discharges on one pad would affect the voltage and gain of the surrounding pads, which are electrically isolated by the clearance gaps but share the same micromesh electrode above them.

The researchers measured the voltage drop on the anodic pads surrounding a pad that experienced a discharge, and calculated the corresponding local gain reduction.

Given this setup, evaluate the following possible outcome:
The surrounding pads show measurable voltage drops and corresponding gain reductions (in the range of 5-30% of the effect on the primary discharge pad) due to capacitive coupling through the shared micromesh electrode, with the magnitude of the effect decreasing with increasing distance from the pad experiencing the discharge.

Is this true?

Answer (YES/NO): NO